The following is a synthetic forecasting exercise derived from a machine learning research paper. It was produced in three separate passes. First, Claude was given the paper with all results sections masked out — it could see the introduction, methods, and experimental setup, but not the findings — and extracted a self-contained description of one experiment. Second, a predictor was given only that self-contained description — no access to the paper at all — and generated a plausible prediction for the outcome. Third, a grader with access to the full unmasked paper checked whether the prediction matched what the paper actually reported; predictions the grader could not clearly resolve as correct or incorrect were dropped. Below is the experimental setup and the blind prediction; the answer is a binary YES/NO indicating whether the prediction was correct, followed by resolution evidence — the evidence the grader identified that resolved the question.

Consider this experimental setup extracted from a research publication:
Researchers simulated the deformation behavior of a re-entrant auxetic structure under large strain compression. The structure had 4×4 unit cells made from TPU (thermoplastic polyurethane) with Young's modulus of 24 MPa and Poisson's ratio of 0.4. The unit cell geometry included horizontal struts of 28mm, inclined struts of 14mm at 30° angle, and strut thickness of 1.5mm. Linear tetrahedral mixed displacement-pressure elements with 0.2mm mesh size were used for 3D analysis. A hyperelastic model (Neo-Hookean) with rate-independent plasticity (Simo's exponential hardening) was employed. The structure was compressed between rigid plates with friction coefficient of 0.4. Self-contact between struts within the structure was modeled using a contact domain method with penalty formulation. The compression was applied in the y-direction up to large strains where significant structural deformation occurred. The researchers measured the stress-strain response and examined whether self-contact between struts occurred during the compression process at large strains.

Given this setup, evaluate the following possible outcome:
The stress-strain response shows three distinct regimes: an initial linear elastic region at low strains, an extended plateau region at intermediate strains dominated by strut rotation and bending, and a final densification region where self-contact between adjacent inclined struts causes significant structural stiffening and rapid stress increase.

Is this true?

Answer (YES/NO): NO